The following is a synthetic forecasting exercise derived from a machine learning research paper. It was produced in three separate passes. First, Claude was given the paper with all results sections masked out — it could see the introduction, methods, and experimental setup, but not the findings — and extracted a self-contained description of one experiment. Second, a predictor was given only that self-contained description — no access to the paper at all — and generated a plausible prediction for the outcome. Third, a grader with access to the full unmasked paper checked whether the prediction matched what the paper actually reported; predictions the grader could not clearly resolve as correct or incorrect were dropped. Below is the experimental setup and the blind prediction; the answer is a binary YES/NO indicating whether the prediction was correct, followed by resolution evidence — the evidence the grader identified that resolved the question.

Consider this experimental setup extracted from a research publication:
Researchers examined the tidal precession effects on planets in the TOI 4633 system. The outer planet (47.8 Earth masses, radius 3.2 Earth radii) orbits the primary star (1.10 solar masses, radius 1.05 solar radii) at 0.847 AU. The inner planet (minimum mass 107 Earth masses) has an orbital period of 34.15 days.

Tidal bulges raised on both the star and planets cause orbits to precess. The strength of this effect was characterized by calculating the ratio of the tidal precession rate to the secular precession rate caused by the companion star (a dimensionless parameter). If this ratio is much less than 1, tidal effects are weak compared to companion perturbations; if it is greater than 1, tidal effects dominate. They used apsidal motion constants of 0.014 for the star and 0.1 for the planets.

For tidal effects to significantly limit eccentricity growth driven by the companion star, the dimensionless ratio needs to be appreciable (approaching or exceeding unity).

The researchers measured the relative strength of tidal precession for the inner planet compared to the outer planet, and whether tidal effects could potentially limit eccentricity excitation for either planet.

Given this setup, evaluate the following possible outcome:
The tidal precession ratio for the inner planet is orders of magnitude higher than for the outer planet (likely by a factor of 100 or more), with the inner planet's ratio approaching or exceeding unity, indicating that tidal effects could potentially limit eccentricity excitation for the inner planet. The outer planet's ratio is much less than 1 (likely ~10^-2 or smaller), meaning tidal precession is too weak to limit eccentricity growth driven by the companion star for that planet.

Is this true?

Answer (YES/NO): YES